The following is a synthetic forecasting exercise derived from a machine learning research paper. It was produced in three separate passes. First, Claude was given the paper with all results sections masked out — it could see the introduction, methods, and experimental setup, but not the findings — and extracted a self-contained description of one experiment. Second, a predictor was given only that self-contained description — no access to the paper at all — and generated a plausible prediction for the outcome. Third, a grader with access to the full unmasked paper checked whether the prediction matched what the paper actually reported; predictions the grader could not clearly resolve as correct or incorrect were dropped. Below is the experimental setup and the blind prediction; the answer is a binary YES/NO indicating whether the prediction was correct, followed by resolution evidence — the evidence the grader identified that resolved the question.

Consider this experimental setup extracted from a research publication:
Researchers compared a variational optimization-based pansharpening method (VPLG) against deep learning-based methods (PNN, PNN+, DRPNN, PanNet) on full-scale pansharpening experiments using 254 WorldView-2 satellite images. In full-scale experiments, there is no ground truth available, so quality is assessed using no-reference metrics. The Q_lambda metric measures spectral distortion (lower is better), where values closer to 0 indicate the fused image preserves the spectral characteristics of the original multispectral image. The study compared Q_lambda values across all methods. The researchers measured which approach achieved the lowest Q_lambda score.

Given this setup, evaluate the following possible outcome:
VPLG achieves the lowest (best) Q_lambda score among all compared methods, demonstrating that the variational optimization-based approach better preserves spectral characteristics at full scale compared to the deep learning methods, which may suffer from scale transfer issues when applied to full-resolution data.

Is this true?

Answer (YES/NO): YES